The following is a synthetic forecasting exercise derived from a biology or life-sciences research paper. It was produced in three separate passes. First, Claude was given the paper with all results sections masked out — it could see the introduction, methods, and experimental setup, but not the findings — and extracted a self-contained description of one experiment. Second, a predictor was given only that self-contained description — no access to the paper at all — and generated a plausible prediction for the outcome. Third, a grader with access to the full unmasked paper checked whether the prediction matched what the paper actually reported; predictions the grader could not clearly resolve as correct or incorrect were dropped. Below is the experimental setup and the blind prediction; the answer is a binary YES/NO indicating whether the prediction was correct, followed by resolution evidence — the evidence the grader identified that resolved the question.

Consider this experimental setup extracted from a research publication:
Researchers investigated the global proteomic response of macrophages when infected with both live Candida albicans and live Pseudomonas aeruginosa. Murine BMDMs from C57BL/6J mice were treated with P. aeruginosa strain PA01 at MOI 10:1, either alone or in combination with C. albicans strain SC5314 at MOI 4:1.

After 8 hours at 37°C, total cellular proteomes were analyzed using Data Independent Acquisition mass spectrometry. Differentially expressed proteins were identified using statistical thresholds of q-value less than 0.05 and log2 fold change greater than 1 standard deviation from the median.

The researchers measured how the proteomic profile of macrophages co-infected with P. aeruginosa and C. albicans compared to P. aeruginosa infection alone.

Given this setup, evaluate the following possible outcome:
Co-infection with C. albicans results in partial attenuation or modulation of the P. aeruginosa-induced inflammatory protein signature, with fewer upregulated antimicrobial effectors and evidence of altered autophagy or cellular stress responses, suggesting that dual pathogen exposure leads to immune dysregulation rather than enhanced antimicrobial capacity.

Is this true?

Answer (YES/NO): YES